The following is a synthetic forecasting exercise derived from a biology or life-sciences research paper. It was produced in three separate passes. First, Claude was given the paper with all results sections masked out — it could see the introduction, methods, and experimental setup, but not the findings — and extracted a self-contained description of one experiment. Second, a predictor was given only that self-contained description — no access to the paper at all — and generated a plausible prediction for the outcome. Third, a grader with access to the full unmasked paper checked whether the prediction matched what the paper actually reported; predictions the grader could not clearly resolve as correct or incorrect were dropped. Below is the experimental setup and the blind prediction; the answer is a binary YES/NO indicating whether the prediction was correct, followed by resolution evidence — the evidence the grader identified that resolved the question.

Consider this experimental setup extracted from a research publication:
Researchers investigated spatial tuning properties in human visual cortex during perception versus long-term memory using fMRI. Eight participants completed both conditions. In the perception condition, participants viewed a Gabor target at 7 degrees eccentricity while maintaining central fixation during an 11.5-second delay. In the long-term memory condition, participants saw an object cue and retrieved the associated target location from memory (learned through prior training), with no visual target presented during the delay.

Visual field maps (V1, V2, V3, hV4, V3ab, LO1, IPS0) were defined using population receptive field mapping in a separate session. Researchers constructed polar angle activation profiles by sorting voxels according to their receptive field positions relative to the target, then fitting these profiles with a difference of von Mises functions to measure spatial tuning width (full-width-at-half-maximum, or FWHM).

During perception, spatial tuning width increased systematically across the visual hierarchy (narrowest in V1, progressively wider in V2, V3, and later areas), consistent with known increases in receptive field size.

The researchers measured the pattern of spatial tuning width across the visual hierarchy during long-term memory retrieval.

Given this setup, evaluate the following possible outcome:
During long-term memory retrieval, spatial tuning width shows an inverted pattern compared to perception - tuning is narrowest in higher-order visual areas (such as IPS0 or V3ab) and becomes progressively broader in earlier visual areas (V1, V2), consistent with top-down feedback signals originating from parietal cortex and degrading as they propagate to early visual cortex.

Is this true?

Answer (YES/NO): NO